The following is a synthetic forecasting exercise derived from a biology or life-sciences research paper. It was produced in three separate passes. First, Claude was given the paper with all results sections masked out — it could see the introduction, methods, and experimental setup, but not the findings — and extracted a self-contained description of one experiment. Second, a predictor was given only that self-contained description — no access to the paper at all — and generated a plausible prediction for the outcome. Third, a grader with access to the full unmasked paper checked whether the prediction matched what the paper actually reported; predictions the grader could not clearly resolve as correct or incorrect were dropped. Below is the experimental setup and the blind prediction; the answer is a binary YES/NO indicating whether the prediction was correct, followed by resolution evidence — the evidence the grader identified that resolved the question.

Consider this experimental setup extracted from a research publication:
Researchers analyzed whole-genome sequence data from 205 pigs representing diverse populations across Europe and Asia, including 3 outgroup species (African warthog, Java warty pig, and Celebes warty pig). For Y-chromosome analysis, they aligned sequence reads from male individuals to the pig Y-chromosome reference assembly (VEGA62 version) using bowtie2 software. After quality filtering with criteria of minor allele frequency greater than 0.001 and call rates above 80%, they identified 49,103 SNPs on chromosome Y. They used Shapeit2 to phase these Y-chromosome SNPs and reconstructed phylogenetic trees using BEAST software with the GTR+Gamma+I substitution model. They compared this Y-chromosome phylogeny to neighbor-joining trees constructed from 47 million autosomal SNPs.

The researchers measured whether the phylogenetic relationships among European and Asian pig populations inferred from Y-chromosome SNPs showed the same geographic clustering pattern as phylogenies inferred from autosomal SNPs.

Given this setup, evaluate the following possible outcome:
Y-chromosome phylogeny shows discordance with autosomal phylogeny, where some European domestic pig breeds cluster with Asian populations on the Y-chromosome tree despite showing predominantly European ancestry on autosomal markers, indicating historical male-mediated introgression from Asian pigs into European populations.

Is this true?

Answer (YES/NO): NO